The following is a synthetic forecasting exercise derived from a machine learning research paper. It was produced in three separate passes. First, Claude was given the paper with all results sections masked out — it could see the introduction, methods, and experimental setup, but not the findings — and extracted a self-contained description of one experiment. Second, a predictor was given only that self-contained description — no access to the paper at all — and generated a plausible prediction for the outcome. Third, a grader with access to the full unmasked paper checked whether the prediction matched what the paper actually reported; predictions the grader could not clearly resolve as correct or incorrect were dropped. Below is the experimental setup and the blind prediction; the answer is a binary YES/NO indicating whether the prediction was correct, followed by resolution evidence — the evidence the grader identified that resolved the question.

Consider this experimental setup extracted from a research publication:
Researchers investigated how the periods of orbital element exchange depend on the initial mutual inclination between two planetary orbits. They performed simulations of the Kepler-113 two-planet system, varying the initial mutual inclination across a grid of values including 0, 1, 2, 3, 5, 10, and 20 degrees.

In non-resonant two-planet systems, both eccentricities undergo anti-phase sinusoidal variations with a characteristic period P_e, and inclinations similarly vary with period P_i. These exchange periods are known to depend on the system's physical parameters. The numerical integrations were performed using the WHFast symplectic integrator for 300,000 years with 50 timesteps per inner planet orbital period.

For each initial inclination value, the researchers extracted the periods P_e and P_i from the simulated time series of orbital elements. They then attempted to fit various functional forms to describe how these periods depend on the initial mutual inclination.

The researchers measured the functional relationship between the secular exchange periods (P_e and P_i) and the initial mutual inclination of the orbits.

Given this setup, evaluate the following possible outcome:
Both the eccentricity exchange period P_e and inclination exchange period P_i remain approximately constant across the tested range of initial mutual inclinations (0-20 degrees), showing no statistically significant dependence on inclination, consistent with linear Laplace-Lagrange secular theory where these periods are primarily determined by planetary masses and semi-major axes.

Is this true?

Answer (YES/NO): NO